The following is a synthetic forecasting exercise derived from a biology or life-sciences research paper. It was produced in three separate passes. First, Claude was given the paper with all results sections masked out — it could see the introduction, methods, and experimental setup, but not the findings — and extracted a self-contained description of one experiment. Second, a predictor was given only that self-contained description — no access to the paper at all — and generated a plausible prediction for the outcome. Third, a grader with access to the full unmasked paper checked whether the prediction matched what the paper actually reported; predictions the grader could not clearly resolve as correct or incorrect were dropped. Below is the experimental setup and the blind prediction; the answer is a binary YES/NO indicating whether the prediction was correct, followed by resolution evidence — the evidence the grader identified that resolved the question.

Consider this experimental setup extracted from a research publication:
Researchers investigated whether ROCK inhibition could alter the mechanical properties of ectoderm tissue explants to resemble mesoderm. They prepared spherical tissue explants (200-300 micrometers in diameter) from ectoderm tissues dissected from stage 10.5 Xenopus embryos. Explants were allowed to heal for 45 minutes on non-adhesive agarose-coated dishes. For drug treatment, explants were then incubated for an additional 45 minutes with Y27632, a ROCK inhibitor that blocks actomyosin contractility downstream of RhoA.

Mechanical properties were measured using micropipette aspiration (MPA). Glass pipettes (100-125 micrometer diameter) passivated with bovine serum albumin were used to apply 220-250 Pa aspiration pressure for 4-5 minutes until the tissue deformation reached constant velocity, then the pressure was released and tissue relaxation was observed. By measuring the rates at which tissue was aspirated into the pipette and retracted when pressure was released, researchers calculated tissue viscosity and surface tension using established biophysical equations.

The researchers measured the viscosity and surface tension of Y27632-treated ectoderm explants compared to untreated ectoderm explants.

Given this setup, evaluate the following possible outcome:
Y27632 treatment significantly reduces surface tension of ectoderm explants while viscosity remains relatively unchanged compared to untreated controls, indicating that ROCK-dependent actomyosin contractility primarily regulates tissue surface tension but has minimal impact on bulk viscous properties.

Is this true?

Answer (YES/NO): NO